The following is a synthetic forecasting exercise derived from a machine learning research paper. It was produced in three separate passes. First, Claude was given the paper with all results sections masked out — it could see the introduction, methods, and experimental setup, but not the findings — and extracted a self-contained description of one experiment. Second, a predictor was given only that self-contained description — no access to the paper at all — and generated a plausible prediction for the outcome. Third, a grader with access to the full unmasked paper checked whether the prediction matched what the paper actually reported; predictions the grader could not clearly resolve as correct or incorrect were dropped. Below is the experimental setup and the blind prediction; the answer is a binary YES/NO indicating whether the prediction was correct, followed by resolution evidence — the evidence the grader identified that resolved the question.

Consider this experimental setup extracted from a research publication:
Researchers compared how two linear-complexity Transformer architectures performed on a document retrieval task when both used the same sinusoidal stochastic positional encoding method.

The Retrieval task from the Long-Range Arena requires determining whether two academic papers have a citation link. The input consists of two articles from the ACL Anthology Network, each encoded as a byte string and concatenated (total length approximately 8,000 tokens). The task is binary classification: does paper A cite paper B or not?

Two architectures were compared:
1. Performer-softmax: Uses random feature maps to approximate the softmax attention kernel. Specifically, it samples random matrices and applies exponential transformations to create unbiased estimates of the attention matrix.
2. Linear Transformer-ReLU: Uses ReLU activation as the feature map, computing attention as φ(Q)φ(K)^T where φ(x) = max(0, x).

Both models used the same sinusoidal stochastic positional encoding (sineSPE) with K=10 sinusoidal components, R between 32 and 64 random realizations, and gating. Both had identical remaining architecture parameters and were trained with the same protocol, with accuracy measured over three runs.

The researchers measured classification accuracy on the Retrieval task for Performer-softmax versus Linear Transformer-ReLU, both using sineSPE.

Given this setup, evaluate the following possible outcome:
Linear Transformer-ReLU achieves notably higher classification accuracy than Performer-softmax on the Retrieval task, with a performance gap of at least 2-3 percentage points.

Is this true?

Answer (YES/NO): YES